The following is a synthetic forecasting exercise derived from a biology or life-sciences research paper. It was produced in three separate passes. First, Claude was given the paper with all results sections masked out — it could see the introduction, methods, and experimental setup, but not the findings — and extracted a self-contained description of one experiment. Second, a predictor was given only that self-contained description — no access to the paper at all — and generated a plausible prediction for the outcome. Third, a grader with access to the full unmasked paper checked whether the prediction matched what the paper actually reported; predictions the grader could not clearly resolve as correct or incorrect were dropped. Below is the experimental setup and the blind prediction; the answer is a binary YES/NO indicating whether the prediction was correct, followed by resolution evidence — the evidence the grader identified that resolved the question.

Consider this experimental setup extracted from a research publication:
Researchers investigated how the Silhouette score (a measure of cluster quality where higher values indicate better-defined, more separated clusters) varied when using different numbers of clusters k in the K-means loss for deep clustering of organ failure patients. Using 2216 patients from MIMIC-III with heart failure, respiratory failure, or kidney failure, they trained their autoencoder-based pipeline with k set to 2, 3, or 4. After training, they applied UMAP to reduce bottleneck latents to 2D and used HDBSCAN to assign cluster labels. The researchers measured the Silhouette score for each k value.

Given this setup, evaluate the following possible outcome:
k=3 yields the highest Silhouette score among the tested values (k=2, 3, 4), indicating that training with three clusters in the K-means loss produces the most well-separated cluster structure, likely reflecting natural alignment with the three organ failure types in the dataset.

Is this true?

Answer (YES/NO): NO